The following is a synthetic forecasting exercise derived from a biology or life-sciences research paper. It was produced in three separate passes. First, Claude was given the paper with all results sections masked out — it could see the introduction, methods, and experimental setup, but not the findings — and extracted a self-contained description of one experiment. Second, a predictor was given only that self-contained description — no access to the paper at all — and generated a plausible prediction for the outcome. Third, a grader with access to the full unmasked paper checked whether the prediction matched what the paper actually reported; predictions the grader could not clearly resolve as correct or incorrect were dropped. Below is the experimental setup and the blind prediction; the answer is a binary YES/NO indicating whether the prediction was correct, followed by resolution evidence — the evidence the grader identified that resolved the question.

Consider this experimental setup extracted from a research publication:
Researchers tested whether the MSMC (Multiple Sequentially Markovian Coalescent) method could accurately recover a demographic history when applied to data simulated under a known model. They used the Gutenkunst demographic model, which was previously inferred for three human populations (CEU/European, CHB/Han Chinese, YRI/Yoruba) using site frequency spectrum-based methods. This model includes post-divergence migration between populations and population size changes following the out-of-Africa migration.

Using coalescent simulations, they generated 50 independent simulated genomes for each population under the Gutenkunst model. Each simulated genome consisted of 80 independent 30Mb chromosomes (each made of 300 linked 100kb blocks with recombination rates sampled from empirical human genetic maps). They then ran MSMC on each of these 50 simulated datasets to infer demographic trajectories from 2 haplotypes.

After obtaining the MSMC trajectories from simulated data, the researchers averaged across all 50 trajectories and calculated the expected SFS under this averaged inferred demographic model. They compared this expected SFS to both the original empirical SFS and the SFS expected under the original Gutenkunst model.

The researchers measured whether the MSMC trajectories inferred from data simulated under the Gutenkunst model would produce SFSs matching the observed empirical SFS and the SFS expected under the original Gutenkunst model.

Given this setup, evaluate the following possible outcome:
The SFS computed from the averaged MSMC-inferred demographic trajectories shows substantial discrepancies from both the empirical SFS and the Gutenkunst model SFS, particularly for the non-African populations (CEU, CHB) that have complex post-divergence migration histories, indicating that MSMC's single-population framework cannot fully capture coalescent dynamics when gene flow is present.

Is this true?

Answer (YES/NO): NO